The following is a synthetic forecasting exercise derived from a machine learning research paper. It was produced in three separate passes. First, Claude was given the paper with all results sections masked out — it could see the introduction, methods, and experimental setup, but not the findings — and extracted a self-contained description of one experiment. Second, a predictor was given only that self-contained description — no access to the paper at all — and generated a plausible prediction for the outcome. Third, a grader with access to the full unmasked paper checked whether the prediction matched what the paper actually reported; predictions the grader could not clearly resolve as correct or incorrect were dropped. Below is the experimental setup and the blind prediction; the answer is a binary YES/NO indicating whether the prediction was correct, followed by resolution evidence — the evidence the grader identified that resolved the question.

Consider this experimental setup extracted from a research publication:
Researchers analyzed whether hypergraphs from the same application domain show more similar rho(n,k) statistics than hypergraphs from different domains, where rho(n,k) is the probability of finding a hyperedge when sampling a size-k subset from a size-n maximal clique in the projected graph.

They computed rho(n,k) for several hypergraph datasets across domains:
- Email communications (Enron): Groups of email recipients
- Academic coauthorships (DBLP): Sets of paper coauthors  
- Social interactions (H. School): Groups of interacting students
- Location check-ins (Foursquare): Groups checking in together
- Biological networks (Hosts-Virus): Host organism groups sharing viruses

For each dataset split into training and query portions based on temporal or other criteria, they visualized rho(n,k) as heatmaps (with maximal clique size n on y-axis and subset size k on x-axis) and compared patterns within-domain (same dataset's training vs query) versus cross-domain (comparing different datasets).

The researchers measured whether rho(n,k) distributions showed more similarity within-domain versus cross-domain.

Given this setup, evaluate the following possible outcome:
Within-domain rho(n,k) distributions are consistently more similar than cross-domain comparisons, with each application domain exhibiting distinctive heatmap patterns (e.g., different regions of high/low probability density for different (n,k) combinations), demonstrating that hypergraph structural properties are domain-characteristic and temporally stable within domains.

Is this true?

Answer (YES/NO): YES